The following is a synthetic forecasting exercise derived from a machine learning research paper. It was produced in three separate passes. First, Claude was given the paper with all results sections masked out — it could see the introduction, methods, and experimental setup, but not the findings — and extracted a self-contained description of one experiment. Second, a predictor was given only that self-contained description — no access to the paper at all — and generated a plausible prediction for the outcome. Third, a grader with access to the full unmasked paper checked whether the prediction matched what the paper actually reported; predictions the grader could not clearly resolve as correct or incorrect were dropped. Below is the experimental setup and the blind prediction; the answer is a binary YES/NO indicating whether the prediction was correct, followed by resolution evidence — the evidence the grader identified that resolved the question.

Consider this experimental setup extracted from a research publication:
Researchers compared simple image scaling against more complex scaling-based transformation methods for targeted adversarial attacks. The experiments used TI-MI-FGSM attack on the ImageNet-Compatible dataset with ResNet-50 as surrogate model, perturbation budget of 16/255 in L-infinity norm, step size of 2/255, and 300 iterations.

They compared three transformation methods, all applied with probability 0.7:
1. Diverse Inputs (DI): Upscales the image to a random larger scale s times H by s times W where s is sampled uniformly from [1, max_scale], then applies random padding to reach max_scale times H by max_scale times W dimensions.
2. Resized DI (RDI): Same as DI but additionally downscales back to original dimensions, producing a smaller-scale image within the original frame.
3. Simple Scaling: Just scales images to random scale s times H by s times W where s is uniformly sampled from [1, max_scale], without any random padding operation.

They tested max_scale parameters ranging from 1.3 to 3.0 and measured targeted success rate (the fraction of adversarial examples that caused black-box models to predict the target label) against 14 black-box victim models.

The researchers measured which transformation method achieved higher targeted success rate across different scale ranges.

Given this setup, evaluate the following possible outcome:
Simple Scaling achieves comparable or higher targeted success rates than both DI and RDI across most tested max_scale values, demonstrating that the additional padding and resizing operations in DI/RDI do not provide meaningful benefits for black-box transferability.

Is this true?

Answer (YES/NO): YES